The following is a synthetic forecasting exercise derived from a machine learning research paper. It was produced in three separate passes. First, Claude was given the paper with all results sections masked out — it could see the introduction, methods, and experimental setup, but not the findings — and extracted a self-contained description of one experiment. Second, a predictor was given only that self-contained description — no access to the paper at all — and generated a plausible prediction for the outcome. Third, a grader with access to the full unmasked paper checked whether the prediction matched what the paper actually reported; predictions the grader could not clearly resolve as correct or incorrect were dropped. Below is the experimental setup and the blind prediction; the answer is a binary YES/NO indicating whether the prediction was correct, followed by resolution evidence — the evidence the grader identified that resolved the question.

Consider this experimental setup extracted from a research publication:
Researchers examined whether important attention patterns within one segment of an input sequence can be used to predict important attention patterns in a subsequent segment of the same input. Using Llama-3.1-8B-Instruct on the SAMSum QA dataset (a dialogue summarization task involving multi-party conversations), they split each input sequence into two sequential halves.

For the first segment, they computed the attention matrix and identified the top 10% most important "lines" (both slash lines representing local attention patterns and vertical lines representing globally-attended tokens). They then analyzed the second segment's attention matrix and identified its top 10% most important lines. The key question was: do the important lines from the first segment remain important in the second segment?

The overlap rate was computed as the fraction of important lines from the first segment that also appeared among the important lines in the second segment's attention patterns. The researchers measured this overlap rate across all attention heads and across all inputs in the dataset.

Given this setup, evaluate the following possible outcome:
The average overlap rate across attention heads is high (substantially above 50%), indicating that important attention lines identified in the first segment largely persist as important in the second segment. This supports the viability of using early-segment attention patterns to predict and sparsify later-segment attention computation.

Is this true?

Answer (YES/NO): NO